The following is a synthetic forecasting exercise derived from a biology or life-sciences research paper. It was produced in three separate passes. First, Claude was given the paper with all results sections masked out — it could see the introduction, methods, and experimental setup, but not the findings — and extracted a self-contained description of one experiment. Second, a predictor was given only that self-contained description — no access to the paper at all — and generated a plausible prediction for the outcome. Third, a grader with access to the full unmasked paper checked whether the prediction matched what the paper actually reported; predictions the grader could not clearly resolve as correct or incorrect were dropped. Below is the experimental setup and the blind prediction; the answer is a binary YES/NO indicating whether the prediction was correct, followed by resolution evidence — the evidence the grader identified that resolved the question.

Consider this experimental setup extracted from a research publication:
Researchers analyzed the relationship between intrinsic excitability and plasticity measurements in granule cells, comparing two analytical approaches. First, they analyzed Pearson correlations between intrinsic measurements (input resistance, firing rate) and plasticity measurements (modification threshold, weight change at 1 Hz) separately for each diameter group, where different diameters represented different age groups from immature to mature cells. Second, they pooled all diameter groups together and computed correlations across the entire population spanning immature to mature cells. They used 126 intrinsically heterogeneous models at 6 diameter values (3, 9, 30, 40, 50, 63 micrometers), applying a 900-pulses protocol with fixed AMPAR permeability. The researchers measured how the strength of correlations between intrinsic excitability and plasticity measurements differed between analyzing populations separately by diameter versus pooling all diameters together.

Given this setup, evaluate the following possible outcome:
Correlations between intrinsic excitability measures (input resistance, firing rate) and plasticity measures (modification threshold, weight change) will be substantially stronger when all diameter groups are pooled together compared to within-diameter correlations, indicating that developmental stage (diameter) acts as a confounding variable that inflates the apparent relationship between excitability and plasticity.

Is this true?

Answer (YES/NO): NO